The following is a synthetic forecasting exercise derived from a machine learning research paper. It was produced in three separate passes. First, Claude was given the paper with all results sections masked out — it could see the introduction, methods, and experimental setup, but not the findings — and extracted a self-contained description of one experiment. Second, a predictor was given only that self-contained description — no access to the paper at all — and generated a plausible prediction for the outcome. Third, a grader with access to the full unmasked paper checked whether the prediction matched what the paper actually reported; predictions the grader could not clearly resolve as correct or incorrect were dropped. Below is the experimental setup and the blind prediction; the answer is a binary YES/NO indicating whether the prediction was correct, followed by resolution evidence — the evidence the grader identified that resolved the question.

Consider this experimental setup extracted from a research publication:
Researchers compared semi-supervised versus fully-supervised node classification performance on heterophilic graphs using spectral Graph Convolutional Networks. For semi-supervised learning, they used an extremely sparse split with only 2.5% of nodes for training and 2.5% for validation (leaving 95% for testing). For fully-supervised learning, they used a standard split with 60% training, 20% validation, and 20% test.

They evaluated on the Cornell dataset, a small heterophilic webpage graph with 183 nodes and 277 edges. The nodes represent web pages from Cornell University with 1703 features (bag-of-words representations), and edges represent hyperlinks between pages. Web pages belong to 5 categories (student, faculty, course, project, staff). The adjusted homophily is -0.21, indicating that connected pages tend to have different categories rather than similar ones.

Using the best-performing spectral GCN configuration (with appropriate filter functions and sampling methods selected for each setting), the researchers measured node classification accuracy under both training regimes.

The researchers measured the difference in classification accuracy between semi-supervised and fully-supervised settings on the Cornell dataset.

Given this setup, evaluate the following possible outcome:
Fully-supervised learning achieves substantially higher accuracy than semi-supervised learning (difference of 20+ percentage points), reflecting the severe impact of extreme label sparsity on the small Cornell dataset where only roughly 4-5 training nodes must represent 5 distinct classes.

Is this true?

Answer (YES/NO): YES